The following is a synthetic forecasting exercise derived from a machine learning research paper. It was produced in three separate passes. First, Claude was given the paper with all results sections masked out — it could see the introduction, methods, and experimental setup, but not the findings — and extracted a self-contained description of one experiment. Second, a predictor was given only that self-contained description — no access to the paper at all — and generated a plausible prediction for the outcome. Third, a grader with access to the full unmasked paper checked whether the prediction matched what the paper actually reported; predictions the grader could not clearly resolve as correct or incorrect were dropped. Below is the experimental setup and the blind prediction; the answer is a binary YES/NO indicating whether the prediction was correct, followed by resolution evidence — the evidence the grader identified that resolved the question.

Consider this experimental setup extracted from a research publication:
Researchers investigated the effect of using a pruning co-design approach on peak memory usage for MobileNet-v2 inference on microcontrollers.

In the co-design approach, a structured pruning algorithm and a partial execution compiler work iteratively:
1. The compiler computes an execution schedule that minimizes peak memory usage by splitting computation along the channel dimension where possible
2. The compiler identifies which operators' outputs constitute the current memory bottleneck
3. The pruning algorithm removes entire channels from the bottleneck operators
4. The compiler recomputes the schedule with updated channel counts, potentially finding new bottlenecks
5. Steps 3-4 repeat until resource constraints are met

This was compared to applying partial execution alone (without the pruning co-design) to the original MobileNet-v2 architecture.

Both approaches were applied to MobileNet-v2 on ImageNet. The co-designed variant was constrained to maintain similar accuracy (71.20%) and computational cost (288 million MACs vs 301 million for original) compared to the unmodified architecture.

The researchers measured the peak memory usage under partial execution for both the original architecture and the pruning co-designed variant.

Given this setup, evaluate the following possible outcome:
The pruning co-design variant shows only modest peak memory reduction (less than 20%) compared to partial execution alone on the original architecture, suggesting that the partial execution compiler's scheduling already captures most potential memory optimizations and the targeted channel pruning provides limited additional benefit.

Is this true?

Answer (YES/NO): NO